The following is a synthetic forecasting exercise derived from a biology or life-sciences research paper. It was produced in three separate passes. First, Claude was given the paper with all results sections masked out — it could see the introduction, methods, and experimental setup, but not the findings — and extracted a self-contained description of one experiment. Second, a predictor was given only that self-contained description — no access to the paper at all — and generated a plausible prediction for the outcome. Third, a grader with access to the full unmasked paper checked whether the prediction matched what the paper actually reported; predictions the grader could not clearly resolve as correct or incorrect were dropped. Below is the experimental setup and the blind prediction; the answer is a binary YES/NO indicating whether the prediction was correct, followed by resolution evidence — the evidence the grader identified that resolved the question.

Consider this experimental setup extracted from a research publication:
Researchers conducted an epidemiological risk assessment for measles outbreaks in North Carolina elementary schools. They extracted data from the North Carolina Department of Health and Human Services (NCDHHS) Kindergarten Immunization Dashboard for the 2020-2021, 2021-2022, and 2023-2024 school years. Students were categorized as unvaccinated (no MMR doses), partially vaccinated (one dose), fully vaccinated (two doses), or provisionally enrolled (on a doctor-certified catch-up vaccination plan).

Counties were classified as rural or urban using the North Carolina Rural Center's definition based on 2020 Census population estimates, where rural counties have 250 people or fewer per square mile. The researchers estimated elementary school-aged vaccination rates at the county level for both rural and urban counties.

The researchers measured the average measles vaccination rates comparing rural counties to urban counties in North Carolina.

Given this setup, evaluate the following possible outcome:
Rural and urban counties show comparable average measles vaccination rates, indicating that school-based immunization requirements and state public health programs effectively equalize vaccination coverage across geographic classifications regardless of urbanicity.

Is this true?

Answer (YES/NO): NO